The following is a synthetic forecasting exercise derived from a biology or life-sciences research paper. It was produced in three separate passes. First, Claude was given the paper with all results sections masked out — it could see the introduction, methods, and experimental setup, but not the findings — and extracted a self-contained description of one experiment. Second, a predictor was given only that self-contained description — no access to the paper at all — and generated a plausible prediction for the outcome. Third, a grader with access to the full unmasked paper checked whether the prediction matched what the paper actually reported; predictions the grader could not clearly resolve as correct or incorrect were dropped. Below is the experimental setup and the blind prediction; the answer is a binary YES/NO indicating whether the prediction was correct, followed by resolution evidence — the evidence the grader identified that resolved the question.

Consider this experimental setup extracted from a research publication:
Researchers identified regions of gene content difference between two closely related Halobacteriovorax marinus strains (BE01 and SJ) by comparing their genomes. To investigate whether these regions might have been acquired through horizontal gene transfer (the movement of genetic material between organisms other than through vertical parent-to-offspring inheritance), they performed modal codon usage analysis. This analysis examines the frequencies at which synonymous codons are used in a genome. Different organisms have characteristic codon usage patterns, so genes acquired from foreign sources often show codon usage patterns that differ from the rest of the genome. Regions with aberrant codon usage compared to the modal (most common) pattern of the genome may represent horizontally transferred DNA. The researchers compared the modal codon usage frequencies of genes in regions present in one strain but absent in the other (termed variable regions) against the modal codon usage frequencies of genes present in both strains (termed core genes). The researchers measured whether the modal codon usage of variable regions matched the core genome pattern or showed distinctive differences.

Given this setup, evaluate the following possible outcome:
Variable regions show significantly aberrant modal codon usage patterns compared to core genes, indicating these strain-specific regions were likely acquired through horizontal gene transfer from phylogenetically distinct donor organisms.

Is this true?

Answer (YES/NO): YES